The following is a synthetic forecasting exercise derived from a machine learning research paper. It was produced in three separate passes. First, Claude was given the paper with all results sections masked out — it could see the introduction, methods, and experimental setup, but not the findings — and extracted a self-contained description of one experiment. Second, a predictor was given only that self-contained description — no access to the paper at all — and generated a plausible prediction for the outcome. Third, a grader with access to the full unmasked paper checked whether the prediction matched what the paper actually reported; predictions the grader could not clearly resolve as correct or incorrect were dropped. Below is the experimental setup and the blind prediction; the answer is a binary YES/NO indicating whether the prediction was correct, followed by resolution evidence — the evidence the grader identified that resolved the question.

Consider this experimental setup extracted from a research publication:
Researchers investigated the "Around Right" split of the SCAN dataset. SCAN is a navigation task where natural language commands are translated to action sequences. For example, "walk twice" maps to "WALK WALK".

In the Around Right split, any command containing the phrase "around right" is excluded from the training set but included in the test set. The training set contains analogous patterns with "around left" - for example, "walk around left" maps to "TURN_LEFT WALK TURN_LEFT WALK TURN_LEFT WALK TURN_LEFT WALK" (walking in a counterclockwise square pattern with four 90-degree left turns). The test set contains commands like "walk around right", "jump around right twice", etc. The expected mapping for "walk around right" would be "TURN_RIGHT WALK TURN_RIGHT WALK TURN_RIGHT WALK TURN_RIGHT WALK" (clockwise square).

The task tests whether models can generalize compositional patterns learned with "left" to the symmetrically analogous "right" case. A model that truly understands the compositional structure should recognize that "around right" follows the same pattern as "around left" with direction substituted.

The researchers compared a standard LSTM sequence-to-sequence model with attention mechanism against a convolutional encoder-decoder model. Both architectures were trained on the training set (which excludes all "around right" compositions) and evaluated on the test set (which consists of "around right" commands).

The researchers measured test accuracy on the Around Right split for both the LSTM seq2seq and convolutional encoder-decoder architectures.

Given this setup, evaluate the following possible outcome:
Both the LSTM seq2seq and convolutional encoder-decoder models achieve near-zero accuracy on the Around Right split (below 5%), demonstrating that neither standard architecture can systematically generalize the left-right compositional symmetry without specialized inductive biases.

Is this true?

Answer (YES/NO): NO